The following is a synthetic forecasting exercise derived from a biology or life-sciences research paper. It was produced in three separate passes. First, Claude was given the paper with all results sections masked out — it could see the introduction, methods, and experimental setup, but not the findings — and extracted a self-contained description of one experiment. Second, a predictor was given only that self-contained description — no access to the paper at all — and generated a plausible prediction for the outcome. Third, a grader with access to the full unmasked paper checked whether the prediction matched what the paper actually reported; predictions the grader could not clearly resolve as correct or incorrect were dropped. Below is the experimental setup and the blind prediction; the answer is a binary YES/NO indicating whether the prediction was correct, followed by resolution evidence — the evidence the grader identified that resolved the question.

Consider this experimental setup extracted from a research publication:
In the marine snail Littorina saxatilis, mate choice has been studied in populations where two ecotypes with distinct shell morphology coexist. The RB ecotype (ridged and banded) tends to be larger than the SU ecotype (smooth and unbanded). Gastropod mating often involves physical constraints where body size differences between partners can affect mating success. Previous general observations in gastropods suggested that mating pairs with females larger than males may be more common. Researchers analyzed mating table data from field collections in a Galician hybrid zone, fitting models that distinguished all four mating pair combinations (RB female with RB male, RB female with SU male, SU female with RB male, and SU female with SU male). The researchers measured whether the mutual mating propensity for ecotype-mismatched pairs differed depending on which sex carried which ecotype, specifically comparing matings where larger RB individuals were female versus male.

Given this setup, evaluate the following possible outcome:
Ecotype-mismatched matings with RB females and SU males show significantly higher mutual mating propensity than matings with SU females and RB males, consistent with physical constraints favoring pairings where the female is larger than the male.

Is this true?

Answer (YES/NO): YES